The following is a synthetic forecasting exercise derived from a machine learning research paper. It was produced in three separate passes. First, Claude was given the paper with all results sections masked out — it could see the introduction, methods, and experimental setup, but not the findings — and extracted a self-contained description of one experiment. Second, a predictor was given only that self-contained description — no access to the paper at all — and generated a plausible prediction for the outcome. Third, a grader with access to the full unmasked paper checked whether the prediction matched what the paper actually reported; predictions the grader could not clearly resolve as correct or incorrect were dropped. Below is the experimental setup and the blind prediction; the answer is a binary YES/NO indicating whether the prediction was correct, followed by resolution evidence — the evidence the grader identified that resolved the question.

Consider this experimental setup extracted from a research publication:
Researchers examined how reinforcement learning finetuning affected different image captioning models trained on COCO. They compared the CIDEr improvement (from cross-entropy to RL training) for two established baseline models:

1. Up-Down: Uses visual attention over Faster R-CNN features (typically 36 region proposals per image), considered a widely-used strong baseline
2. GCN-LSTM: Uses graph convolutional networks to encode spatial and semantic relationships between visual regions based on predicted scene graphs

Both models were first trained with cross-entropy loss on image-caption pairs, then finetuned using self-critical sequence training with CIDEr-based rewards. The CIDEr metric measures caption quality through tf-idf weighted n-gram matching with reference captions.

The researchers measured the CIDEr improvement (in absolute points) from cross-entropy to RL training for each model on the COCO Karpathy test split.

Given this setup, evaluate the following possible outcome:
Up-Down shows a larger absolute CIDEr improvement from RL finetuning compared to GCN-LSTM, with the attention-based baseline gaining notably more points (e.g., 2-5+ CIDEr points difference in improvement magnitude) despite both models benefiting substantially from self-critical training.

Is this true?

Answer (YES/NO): NO